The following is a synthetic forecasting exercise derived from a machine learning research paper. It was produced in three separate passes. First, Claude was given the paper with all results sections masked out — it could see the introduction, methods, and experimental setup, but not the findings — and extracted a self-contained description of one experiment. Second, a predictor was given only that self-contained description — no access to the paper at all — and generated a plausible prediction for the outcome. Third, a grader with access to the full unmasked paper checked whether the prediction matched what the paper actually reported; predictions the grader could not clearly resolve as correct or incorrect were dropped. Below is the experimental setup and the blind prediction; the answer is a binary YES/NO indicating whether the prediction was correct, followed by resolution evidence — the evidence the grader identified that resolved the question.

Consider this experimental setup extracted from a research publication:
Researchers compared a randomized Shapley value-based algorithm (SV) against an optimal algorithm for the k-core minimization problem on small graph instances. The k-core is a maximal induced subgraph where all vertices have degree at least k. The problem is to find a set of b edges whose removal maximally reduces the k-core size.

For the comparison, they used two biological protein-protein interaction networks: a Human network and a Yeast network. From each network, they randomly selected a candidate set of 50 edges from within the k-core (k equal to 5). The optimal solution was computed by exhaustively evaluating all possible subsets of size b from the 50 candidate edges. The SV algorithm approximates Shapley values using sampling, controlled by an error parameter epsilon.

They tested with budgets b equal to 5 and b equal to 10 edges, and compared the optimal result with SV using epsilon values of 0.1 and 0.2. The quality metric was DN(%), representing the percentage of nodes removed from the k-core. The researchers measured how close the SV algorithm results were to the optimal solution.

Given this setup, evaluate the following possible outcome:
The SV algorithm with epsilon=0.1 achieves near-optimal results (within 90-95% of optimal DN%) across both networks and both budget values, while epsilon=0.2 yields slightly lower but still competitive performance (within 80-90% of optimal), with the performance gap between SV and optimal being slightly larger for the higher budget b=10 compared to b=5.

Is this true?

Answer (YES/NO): NO